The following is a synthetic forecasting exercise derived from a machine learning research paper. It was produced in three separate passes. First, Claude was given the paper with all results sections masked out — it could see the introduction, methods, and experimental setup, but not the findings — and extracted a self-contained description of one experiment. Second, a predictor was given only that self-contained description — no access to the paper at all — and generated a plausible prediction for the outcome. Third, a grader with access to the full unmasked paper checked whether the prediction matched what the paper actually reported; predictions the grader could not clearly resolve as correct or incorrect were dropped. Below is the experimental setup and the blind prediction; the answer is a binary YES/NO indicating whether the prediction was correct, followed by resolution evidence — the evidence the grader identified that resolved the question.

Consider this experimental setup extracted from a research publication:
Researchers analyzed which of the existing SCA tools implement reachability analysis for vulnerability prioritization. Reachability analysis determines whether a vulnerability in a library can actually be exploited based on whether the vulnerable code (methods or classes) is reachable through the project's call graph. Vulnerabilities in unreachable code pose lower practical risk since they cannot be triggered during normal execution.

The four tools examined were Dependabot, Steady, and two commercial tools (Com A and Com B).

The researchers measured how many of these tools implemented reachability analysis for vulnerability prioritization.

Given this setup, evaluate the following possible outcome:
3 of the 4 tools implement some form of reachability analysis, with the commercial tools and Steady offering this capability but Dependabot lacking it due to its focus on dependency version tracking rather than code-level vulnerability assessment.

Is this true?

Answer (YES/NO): NO